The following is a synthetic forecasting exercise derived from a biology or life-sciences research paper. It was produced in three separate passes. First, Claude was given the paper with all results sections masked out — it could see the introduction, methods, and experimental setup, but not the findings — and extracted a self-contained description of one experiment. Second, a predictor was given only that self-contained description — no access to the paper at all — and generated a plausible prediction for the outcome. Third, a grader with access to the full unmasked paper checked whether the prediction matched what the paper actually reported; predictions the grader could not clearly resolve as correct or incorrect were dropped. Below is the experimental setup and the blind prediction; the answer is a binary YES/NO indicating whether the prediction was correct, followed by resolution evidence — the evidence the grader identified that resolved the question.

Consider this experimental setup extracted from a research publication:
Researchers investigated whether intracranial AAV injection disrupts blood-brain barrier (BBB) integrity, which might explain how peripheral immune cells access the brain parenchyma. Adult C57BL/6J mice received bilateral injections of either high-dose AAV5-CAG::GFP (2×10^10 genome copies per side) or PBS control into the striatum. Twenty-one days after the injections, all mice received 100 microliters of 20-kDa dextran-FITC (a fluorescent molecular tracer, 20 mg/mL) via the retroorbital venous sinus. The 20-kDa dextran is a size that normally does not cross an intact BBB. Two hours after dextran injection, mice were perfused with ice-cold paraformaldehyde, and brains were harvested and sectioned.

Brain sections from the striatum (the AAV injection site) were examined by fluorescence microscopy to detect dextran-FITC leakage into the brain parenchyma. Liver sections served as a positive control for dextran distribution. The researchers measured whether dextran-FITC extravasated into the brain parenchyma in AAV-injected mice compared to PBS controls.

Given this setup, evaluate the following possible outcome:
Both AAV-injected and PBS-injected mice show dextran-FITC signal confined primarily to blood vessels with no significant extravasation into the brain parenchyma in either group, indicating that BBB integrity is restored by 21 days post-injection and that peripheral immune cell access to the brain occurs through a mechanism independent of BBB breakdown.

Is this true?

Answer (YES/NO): YES